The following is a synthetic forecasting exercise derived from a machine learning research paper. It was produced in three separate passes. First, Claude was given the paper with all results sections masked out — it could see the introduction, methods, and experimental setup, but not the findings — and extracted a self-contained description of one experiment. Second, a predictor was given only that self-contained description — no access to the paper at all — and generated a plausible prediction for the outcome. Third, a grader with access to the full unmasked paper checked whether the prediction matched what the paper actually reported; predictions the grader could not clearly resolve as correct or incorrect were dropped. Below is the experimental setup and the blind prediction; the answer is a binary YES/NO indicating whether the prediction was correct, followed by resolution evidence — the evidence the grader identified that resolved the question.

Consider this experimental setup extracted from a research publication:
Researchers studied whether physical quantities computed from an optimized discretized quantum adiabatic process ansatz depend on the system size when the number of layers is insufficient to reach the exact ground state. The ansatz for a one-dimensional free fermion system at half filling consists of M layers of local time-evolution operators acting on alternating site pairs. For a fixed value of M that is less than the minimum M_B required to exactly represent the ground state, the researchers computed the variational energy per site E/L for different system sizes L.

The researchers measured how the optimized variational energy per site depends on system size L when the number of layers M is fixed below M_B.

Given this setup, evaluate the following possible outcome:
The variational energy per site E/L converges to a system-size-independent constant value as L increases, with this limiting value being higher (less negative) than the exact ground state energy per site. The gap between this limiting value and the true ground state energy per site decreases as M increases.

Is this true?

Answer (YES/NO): YES